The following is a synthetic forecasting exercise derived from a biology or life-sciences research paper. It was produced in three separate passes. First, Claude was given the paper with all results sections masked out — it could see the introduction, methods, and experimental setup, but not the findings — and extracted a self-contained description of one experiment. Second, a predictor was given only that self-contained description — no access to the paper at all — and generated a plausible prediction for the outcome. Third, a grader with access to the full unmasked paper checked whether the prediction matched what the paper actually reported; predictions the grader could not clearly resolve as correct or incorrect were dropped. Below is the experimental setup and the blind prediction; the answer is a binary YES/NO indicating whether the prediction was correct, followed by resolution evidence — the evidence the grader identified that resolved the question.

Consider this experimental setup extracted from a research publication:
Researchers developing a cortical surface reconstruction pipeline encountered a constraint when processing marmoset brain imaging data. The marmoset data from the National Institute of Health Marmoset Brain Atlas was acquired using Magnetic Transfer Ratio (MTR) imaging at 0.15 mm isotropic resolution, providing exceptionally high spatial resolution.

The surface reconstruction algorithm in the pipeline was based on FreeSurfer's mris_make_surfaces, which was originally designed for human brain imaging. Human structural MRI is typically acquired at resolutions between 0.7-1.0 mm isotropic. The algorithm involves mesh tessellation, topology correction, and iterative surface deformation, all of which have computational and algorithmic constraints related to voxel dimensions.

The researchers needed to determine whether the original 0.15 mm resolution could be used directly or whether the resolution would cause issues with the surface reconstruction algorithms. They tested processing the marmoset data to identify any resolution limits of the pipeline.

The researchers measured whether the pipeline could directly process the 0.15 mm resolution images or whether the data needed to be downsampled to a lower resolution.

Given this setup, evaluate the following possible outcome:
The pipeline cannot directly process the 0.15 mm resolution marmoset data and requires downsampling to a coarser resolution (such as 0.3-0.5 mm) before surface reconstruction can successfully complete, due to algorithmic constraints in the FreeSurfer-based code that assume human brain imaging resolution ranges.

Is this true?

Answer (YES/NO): NO